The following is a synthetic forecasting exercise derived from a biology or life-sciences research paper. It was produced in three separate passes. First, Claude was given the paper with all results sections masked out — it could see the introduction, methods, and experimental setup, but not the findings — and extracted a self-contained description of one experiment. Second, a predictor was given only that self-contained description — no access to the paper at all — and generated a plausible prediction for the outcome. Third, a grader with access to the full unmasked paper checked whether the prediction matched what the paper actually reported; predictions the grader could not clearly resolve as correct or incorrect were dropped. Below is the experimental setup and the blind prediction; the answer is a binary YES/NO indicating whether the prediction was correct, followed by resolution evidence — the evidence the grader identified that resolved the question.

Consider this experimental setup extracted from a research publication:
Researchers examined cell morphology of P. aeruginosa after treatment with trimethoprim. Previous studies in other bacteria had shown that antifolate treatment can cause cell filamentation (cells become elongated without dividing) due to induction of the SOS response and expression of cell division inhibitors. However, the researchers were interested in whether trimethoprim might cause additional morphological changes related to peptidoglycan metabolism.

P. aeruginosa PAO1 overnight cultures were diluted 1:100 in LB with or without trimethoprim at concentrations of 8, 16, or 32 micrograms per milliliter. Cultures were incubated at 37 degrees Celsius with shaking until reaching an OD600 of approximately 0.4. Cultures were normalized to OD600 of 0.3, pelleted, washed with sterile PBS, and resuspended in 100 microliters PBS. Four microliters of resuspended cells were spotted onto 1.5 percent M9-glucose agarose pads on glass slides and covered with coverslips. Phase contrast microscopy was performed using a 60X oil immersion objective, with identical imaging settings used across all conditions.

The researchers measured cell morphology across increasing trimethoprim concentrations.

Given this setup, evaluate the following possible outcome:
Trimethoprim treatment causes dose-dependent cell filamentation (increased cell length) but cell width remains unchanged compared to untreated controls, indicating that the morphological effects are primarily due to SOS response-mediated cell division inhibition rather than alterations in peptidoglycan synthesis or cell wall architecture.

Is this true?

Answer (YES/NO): NO